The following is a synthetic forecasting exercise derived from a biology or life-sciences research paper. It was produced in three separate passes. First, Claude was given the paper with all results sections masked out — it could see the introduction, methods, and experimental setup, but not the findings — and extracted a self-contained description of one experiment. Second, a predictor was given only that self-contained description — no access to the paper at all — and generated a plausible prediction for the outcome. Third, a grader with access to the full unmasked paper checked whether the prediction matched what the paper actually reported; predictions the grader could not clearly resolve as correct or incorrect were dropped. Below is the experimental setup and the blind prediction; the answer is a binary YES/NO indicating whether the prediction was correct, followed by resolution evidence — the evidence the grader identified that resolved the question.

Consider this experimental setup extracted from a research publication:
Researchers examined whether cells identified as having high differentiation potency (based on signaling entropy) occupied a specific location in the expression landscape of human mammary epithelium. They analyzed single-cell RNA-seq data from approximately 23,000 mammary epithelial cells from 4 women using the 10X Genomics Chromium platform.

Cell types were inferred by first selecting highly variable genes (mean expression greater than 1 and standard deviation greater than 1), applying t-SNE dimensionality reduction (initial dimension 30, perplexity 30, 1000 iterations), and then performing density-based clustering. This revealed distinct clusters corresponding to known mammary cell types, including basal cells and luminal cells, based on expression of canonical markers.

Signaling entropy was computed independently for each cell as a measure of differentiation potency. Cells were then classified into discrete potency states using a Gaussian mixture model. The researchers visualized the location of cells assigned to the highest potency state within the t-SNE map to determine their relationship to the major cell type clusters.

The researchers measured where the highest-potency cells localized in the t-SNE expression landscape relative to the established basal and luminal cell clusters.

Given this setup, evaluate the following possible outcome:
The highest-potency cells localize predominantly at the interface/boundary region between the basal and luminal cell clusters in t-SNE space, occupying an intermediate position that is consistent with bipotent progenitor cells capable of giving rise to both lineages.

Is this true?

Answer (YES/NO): NO